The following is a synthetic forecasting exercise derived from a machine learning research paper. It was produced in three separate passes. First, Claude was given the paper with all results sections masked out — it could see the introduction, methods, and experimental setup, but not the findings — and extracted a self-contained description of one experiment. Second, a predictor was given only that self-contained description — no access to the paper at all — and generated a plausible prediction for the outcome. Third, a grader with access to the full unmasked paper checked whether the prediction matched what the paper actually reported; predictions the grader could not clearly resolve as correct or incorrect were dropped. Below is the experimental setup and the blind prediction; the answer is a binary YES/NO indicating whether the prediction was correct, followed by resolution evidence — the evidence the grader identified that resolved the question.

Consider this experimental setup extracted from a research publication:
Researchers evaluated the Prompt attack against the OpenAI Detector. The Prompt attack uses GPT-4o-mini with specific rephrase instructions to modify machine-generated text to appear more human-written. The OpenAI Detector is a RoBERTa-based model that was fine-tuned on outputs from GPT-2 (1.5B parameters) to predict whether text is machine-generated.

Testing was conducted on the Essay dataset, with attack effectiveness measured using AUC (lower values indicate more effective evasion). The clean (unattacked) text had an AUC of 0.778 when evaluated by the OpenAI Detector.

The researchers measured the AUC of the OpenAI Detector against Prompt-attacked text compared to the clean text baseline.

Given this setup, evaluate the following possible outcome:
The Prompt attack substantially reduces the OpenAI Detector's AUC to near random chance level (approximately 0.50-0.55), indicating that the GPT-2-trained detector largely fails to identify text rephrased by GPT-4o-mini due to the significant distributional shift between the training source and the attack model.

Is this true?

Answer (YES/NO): NO